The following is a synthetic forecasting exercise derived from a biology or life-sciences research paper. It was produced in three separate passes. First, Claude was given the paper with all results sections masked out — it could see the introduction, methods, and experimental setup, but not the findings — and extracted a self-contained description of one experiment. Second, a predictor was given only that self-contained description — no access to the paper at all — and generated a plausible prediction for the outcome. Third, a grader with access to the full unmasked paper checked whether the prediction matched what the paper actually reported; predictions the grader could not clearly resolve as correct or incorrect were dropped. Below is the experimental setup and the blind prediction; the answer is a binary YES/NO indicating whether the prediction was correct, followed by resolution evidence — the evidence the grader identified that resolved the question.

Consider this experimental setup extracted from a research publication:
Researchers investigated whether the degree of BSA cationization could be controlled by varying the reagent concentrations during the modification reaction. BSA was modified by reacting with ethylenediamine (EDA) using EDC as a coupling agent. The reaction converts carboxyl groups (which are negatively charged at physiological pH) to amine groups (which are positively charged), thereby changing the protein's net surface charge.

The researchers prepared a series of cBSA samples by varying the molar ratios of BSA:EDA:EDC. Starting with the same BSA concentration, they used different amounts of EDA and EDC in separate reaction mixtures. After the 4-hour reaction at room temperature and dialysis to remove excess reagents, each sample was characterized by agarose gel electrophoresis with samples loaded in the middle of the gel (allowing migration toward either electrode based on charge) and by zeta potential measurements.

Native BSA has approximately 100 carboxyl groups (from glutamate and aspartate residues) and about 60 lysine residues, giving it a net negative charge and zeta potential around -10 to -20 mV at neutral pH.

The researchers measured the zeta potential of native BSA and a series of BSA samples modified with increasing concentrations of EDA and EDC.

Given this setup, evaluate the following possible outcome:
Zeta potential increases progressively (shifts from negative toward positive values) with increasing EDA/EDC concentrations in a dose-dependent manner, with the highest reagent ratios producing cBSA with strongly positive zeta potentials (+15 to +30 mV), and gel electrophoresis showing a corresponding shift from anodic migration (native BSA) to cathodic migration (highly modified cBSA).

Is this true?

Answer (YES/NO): YES